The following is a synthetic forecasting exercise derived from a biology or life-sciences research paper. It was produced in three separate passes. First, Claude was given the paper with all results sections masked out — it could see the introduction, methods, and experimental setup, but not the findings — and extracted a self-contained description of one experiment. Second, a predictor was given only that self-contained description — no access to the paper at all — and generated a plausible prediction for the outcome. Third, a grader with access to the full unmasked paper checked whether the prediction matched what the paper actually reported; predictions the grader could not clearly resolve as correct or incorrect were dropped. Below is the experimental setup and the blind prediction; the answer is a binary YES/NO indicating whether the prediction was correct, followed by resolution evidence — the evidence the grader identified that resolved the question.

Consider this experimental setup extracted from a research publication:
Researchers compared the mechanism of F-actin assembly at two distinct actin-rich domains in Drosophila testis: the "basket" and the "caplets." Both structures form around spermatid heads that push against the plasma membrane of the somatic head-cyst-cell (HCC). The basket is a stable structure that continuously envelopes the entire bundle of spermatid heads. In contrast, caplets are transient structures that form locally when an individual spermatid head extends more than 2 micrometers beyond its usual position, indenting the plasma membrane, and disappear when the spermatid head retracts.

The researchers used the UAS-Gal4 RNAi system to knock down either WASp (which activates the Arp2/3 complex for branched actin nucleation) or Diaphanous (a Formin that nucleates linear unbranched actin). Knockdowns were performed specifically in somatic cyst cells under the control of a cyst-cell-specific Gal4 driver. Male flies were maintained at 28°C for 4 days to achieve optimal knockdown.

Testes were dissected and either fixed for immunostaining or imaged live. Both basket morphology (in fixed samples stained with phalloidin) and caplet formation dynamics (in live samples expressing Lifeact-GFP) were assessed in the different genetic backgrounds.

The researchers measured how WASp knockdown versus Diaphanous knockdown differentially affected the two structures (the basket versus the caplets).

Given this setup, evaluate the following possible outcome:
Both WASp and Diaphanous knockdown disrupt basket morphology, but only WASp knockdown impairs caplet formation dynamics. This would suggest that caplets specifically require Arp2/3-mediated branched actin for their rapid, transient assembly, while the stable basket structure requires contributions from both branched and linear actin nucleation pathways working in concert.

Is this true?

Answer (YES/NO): NO